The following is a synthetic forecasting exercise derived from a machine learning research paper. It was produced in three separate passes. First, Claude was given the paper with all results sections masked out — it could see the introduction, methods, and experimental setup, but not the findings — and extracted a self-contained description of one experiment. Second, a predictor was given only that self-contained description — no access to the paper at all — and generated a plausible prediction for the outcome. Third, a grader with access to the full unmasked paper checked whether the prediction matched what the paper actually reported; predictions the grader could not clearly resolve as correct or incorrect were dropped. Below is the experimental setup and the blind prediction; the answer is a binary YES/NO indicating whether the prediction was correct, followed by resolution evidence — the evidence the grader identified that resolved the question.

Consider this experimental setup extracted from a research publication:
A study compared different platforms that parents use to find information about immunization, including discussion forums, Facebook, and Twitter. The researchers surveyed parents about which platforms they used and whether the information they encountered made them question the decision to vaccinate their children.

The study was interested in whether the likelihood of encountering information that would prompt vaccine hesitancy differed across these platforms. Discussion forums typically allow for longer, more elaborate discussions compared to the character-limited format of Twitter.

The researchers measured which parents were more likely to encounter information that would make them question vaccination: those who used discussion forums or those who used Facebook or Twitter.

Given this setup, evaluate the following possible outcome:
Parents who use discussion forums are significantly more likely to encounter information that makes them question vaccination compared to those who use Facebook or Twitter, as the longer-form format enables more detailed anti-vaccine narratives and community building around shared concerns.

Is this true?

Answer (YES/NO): YES